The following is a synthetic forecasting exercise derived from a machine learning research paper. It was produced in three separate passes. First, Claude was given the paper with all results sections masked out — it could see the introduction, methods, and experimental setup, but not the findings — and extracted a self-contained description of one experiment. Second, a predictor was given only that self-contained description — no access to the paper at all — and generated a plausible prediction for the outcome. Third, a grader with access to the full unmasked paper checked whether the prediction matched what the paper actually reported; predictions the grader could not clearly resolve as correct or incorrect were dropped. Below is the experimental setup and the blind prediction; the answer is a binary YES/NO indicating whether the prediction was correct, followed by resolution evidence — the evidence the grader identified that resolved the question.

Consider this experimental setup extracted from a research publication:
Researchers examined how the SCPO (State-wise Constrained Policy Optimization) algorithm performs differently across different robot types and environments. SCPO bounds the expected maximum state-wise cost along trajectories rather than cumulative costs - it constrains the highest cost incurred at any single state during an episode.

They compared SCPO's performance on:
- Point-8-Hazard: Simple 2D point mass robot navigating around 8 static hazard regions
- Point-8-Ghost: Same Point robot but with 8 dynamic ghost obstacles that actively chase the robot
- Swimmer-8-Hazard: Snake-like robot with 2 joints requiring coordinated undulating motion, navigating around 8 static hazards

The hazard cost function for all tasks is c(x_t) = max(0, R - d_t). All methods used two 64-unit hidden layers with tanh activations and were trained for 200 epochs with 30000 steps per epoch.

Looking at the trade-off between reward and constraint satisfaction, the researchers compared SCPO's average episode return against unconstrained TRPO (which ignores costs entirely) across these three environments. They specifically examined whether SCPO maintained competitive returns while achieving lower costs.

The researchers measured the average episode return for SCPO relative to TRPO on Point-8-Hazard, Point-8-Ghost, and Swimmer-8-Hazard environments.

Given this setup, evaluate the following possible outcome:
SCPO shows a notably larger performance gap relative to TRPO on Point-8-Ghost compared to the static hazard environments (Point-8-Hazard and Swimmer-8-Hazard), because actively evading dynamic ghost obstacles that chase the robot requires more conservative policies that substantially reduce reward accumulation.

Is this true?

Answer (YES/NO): NO